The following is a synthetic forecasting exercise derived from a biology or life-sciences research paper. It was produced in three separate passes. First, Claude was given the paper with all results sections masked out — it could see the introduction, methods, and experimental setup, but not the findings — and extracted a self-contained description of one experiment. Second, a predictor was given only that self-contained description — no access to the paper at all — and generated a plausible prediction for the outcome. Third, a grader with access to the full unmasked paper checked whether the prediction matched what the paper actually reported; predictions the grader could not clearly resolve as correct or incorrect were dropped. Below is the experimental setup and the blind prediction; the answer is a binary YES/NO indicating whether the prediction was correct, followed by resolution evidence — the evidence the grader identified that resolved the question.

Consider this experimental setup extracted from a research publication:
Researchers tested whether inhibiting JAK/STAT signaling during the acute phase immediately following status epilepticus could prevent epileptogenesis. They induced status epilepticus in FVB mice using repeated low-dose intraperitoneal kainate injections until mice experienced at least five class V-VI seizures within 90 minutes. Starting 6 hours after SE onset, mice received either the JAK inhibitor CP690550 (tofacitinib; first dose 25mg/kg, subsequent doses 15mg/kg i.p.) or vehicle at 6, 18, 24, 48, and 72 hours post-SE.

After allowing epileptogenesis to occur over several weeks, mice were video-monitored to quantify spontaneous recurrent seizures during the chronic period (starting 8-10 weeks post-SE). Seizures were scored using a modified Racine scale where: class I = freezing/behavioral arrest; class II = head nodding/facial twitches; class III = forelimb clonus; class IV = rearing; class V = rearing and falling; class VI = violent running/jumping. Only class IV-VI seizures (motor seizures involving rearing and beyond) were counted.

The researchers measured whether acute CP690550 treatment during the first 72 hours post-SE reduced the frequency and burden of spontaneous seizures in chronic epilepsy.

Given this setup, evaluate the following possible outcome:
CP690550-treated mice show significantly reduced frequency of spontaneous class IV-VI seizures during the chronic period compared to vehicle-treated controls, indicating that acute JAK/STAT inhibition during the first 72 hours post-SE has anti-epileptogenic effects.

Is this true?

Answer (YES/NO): NO